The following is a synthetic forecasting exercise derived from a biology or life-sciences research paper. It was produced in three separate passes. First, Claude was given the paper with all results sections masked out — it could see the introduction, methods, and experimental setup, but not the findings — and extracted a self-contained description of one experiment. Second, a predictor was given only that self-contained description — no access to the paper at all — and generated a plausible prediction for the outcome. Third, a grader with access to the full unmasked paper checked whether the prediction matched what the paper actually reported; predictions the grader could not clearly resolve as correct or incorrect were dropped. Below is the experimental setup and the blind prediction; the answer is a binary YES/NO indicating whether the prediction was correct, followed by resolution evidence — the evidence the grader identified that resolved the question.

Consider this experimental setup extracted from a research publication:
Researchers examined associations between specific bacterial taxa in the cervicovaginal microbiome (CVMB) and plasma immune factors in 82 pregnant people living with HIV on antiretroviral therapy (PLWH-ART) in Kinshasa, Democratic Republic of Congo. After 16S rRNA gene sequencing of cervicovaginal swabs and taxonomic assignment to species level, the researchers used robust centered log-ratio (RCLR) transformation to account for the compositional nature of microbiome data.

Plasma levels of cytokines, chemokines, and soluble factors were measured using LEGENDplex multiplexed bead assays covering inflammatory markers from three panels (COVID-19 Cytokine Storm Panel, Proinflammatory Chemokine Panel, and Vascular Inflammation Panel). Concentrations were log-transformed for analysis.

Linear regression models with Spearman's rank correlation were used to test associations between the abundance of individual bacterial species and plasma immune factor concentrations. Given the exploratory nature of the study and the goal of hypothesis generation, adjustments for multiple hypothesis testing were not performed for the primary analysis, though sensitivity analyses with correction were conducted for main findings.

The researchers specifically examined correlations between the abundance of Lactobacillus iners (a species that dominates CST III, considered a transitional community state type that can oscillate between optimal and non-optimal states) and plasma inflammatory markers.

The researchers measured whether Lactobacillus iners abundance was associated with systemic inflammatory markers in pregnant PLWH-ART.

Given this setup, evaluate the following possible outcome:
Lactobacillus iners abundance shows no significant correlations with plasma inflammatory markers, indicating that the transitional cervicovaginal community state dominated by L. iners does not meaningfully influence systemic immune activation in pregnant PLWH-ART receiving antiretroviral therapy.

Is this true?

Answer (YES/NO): NO